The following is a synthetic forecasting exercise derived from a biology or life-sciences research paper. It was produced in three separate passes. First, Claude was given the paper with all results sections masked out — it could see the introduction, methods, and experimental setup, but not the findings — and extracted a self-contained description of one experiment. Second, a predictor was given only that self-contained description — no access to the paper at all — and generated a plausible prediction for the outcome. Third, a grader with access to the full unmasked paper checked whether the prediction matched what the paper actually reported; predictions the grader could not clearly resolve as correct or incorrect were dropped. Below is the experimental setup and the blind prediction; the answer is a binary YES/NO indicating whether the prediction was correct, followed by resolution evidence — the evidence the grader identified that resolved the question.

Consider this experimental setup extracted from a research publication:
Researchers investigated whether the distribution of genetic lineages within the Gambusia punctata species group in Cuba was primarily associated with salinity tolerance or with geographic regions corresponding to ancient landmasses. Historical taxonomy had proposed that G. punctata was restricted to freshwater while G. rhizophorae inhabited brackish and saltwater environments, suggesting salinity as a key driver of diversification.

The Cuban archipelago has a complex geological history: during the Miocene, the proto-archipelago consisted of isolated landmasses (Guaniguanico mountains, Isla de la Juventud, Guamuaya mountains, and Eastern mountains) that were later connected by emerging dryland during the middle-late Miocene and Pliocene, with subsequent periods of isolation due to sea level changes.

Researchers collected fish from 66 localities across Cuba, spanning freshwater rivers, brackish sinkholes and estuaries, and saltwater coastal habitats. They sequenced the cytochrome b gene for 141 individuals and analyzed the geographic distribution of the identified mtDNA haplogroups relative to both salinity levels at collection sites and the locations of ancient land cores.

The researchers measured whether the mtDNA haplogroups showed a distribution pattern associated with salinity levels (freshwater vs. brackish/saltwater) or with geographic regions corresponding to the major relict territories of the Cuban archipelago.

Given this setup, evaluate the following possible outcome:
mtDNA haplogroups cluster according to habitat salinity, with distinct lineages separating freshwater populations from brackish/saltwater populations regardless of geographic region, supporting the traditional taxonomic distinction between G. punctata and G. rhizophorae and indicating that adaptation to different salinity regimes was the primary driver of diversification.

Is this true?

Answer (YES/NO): NO